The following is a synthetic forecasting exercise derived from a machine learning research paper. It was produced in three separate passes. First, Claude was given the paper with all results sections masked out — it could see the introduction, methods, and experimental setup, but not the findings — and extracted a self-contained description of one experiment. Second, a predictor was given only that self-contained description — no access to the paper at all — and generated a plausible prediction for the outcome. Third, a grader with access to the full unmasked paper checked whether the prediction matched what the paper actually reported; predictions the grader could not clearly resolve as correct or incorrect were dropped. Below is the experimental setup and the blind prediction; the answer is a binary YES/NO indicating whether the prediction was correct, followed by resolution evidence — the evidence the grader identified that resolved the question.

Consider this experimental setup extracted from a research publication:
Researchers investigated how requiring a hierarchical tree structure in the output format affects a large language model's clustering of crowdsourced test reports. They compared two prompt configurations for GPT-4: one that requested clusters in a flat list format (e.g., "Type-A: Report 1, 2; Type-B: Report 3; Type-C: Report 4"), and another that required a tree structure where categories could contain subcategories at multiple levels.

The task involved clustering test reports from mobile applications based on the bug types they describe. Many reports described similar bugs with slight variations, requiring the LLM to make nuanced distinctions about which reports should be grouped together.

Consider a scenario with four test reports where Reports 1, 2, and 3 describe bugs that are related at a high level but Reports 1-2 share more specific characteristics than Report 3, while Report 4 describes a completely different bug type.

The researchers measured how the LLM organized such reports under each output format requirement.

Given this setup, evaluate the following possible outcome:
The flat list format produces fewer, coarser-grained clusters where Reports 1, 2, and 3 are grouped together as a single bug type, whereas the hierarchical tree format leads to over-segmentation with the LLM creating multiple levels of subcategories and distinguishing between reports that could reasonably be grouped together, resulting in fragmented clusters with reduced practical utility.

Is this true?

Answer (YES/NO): NO